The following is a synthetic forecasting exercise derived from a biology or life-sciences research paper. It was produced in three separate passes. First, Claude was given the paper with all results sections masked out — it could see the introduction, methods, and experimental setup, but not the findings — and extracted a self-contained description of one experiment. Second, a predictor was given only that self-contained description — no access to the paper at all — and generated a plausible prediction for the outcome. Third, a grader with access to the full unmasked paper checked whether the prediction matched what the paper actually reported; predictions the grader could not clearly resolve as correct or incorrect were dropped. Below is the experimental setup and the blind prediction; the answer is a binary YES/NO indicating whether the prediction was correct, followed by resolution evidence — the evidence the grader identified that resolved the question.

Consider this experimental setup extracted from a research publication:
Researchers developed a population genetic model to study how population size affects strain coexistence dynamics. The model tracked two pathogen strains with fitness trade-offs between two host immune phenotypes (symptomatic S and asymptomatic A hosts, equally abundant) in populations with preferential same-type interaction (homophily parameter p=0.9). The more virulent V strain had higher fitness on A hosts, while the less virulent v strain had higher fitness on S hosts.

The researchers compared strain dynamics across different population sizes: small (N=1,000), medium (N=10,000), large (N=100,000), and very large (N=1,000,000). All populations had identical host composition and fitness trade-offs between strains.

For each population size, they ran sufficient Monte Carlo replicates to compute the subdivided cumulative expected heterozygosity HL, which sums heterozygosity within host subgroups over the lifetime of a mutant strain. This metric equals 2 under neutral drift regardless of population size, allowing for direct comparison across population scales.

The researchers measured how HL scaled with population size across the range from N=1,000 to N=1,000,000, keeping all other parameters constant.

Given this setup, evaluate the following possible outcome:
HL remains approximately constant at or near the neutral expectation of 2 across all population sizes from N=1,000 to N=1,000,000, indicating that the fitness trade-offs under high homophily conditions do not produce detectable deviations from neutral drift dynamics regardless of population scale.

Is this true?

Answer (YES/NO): NO